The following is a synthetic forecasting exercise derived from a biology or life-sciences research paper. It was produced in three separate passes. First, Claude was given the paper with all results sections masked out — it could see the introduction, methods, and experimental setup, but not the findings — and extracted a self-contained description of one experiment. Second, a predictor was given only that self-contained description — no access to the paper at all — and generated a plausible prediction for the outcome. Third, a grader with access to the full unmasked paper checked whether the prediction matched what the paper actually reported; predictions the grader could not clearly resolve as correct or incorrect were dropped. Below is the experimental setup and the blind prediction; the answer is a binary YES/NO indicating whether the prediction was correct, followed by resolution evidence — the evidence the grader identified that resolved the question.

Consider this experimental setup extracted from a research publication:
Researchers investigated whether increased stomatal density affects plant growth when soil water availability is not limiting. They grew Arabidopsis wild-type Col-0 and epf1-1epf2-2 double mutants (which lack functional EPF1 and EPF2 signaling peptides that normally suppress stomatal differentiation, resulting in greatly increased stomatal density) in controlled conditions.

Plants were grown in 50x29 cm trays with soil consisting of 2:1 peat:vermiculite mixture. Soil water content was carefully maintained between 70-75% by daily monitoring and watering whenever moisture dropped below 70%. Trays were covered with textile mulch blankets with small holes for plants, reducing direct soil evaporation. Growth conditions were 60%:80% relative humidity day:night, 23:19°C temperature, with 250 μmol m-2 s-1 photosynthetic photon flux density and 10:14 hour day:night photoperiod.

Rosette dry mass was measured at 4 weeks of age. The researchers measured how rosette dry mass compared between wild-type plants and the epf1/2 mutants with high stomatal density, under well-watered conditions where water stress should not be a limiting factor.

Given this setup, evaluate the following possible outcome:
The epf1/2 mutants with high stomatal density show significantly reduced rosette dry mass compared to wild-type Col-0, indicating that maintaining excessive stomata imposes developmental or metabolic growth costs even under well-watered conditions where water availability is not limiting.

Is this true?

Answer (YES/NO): YES